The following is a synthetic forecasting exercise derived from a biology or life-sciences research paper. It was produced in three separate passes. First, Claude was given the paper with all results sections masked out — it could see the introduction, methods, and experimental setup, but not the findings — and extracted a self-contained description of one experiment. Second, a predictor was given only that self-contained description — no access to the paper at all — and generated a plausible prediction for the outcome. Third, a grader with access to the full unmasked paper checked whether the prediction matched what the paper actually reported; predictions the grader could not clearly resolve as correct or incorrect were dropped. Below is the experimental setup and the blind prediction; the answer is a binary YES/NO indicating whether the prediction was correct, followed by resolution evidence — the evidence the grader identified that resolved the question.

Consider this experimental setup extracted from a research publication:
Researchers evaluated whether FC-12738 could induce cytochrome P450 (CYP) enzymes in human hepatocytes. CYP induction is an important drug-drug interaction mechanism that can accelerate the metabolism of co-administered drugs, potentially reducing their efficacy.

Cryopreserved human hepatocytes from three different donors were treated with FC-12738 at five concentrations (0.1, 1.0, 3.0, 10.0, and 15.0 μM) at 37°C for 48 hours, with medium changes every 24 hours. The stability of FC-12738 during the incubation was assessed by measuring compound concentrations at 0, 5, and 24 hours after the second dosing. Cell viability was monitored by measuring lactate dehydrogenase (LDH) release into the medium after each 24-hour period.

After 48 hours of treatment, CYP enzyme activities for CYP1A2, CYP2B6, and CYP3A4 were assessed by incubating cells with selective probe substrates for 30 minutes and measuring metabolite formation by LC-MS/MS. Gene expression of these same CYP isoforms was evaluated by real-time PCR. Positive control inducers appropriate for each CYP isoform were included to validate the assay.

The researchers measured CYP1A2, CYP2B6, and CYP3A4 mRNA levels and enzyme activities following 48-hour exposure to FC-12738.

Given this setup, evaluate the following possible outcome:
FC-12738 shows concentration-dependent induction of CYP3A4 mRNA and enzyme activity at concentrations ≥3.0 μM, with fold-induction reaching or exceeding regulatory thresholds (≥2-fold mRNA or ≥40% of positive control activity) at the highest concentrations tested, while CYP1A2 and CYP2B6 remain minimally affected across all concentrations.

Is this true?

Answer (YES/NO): NO